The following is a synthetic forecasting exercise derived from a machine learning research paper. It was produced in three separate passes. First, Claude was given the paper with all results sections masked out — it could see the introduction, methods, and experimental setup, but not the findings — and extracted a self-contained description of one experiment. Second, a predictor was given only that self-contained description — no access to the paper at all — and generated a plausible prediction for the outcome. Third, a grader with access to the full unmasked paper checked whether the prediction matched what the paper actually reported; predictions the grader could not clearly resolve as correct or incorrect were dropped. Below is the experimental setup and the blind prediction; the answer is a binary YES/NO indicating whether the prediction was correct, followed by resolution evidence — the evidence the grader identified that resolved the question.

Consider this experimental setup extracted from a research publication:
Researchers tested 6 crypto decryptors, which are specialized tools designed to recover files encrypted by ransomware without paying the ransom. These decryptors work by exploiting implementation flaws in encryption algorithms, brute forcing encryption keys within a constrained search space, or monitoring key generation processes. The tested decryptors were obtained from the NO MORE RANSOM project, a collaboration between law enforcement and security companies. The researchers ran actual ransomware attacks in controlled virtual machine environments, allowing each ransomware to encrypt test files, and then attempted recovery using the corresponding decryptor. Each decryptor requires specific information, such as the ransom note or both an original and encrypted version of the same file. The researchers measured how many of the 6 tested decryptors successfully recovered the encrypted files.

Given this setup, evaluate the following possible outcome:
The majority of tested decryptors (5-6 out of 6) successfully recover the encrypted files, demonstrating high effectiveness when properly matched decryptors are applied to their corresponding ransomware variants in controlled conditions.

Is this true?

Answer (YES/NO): NO